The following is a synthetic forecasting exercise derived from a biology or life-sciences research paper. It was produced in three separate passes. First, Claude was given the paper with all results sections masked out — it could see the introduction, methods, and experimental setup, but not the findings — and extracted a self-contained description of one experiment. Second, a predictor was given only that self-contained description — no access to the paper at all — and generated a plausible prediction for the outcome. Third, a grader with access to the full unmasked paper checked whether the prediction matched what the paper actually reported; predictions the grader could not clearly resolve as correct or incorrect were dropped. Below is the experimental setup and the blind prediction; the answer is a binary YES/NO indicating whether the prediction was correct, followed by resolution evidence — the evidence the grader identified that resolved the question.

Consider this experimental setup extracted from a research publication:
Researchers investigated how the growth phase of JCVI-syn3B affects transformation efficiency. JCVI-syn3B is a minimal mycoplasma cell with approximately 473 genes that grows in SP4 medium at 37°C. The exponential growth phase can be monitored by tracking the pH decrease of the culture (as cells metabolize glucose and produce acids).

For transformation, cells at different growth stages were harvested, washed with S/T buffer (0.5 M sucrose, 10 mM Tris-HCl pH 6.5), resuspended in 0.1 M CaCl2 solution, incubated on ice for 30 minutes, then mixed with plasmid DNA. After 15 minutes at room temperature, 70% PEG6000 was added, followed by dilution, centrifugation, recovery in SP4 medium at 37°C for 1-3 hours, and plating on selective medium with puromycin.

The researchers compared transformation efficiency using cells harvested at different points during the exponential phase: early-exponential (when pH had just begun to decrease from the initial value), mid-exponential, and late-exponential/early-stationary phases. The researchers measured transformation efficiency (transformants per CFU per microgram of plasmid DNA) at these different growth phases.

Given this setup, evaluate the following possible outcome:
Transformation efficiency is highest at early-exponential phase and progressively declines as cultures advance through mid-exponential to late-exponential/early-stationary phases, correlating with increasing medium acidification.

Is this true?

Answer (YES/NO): YES